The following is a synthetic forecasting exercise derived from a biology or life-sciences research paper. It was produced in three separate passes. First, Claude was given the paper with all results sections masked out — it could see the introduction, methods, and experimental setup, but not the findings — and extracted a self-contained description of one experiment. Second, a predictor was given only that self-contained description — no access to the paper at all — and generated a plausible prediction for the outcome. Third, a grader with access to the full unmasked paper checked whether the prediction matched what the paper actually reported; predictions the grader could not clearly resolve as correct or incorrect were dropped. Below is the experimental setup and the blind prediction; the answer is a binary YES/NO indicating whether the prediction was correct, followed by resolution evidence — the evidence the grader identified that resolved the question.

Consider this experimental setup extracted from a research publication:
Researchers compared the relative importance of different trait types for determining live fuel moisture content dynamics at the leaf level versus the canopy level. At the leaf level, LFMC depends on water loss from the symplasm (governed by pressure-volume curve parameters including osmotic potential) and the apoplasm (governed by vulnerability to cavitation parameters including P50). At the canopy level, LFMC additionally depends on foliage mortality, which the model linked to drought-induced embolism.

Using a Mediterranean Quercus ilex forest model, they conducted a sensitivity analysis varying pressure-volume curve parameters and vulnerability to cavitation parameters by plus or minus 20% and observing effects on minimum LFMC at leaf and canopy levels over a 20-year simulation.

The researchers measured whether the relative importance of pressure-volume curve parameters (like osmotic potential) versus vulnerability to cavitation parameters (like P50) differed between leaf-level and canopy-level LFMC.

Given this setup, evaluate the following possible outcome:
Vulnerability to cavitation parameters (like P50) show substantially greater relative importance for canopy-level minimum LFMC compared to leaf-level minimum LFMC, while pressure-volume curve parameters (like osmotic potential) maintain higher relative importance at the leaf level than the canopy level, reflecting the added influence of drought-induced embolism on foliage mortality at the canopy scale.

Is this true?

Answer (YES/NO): YES